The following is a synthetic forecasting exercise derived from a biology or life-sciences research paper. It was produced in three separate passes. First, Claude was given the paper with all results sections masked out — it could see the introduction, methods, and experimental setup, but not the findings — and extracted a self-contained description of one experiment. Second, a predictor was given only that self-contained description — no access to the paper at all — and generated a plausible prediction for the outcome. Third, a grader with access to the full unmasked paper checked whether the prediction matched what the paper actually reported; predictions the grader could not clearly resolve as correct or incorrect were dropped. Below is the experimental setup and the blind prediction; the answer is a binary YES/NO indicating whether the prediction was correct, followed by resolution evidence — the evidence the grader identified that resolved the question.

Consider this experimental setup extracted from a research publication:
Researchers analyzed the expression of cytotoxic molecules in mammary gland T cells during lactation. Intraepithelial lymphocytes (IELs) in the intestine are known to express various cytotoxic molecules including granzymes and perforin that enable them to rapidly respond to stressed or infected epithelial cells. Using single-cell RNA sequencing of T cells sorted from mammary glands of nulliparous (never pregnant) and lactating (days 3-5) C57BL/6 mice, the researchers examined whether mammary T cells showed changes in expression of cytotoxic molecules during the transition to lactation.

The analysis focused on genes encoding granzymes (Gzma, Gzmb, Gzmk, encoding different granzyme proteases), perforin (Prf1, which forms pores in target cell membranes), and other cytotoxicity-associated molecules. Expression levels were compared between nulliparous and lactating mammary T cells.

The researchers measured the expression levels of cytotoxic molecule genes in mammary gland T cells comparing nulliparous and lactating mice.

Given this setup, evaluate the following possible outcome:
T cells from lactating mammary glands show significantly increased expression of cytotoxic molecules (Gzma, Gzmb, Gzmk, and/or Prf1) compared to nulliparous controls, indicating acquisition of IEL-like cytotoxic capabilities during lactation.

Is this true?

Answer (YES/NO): YES